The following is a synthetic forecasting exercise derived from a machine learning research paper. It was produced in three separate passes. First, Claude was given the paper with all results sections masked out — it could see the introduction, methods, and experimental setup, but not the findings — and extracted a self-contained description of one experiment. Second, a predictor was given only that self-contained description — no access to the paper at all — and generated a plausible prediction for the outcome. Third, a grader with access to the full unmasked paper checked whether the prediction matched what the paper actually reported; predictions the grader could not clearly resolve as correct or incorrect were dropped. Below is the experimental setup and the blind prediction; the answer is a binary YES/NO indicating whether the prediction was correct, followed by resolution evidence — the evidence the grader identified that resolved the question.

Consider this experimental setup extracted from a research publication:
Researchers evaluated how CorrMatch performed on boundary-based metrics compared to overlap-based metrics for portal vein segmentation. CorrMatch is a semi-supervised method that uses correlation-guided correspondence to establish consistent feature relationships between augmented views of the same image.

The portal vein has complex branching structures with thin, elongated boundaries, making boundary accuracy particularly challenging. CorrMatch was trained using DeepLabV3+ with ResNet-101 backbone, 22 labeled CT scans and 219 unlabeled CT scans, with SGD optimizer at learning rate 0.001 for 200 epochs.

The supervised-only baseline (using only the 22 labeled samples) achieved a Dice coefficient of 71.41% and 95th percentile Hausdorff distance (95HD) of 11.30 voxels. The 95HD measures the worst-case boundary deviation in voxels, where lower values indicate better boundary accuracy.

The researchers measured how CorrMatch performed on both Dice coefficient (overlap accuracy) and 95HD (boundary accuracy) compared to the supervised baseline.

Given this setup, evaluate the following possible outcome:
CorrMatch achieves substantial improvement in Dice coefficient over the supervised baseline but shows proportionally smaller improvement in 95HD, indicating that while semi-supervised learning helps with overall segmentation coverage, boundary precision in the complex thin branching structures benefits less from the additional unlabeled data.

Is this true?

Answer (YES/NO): NO